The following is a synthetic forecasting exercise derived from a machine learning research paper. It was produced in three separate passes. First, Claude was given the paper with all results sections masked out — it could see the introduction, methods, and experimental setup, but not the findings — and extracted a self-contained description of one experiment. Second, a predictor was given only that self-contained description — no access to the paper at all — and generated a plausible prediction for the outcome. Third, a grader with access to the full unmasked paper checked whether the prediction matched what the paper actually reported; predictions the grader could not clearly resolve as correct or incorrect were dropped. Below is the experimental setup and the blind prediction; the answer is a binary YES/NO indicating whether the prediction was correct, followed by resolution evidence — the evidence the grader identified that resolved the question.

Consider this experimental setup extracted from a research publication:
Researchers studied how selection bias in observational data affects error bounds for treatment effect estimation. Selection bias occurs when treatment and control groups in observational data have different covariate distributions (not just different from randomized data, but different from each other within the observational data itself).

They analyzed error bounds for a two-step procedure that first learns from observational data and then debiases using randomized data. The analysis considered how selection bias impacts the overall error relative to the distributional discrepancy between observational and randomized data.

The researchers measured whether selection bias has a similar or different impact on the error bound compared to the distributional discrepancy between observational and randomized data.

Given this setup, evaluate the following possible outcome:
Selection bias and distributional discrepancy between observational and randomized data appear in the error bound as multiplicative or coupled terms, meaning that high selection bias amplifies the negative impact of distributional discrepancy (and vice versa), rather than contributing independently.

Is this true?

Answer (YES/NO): NO